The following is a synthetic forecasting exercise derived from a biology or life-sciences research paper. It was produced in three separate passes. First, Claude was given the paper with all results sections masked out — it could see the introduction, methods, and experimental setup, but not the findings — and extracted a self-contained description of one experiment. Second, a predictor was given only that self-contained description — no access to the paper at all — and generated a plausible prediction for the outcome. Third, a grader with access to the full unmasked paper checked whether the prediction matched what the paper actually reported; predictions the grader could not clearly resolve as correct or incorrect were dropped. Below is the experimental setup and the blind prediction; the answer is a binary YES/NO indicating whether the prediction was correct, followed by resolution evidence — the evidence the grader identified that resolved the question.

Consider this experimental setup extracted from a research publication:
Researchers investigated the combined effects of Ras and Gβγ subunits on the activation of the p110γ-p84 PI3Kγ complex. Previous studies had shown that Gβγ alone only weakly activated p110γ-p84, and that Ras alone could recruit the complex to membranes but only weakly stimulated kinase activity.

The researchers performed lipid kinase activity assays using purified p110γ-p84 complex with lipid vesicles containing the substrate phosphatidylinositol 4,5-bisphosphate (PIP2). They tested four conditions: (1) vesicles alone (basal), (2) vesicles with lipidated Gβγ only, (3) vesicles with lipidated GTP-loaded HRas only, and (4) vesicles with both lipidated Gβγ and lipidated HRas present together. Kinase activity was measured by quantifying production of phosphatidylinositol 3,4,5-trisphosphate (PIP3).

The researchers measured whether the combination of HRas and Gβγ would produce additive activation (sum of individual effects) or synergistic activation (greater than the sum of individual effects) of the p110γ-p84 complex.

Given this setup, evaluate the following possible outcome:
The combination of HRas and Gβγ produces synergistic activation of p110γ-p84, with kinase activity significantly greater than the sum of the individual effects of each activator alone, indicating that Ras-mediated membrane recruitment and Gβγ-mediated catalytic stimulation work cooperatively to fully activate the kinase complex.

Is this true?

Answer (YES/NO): YES